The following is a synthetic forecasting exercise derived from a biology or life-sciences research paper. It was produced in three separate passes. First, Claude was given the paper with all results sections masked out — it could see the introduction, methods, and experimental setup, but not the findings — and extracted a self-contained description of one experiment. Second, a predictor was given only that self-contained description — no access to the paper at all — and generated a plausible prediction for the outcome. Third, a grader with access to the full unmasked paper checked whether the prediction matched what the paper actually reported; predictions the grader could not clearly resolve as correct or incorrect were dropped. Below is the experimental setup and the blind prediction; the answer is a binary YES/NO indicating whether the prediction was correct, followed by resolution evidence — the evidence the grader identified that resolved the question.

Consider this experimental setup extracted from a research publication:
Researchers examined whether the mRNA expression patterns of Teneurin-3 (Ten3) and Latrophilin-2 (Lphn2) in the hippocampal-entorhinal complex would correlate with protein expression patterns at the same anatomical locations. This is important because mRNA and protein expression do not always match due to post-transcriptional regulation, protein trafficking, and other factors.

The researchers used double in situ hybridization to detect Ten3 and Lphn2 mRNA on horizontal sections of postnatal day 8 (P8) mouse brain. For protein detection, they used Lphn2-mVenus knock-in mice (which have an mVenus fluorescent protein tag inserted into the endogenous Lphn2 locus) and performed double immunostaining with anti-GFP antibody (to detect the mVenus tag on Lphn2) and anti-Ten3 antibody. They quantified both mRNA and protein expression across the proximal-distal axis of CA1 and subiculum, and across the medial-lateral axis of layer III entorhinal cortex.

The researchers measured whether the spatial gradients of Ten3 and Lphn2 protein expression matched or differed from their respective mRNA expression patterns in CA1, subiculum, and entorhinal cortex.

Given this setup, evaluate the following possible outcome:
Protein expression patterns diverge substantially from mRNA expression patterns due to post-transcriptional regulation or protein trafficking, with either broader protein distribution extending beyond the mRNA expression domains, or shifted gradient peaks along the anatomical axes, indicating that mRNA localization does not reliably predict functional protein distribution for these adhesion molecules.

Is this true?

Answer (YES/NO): NO